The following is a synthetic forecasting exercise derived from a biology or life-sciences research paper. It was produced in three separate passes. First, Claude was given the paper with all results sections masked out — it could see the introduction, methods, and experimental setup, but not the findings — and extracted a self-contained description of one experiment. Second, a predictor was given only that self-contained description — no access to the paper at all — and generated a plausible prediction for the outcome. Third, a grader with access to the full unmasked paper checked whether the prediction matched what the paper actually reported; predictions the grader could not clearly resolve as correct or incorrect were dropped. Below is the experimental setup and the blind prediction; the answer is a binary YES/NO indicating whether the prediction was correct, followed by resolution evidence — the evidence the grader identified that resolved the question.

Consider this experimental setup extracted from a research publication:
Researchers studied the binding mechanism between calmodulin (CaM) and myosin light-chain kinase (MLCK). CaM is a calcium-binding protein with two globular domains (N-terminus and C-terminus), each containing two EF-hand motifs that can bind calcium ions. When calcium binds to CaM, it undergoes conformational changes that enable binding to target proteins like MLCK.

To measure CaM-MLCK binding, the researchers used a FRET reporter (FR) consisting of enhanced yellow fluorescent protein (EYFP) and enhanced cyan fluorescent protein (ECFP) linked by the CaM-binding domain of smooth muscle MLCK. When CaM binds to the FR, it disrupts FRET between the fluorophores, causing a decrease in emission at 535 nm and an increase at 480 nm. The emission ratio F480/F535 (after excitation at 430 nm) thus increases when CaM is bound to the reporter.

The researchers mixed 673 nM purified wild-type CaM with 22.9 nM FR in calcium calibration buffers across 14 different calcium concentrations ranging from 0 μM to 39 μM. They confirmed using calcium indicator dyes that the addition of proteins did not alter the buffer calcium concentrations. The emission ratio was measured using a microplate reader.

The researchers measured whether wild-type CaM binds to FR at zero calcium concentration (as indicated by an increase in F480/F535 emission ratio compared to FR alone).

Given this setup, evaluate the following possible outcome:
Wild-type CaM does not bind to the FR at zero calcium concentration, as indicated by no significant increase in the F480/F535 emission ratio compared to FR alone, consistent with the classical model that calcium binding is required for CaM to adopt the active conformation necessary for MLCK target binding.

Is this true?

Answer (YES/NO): YES